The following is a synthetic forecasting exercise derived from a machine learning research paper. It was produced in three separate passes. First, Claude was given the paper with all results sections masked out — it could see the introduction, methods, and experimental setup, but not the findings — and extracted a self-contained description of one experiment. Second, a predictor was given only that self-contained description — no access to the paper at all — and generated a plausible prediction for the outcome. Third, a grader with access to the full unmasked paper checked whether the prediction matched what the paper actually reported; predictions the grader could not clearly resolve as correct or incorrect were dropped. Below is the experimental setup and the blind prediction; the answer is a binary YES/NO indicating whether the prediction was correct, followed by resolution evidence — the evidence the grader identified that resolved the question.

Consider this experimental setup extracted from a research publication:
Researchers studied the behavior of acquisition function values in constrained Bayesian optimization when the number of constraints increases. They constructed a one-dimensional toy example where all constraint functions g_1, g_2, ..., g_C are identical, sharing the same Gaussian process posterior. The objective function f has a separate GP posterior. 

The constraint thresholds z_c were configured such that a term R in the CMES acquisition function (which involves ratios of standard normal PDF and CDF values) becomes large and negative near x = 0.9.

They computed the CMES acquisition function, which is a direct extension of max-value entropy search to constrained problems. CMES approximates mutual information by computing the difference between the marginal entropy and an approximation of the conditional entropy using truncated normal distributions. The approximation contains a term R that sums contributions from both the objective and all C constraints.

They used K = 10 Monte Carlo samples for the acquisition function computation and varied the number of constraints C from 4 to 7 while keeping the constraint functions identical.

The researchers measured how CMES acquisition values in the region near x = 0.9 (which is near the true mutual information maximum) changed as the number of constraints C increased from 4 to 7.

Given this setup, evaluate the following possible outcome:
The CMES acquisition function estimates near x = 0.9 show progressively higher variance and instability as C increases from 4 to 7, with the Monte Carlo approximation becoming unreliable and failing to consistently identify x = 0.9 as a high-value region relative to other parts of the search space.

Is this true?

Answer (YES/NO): NO